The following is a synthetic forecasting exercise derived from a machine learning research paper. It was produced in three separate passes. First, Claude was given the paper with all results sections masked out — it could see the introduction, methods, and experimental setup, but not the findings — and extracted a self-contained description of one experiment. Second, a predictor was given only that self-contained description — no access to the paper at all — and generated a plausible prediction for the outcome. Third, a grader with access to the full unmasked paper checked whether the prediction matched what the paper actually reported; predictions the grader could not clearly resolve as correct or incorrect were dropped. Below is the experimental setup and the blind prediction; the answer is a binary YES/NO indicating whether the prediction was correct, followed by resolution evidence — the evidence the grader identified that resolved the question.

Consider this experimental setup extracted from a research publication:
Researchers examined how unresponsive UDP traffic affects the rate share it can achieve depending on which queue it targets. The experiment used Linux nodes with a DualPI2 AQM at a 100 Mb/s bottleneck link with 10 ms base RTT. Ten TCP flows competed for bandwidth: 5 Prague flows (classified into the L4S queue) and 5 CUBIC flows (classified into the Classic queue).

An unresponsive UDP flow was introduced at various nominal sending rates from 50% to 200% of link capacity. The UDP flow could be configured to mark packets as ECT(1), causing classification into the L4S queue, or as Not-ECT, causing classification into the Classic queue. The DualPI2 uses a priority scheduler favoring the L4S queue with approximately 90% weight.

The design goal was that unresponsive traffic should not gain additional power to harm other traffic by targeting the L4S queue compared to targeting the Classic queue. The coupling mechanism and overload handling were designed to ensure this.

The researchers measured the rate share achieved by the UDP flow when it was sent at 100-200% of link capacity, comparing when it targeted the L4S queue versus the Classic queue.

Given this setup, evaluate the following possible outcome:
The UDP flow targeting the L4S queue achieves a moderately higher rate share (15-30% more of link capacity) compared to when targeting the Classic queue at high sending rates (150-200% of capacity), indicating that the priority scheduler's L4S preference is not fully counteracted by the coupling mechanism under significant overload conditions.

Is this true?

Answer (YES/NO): NO